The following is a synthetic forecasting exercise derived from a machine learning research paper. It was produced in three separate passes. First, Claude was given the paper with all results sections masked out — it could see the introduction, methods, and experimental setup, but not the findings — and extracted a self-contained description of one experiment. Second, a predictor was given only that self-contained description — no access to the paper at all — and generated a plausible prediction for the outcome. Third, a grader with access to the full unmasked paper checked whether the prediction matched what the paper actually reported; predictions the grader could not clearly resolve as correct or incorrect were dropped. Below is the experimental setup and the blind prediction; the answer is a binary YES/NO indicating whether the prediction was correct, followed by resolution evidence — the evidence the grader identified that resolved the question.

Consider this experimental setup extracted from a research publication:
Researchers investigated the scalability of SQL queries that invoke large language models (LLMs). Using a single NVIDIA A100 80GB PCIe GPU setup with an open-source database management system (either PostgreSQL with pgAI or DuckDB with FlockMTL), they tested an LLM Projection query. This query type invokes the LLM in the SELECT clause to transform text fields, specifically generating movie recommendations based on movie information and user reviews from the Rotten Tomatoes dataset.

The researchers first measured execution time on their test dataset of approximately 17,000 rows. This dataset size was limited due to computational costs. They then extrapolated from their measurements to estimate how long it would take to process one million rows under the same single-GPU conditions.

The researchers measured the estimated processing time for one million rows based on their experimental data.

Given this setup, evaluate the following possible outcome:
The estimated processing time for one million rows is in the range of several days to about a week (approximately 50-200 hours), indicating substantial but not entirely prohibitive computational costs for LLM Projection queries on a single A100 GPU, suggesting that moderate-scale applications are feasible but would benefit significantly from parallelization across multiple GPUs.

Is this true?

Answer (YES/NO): NO